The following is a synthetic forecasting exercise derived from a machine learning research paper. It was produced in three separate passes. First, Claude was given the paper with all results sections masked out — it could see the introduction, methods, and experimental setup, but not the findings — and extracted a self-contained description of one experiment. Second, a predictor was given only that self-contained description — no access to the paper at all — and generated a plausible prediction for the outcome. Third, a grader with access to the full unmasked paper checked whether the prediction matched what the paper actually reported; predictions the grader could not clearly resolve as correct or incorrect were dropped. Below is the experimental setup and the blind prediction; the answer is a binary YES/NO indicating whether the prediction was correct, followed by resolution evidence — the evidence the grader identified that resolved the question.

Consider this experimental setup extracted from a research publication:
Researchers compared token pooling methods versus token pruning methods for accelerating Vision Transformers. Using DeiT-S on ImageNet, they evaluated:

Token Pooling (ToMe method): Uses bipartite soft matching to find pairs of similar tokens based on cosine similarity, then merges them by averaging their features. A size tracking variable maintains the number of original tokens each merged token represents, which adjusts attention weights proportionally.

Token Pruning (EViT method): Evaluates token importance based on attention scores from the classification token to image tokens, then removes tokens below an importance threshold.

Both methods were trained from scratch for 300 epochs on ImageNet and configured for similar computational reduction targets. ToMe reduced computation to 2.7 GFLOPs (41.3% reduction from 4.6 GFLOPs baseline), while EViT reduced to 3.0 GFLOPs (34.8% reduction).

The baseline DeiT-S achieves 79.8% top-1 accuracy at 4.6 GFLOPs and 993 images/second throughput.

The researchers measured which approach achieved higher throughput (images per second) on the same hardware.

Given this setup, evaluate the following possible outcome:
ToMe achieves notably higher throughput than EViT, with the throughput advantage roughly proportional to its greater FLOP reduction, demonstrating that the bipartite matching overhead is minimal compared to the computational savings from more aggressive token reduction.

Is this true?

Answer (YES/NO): YES